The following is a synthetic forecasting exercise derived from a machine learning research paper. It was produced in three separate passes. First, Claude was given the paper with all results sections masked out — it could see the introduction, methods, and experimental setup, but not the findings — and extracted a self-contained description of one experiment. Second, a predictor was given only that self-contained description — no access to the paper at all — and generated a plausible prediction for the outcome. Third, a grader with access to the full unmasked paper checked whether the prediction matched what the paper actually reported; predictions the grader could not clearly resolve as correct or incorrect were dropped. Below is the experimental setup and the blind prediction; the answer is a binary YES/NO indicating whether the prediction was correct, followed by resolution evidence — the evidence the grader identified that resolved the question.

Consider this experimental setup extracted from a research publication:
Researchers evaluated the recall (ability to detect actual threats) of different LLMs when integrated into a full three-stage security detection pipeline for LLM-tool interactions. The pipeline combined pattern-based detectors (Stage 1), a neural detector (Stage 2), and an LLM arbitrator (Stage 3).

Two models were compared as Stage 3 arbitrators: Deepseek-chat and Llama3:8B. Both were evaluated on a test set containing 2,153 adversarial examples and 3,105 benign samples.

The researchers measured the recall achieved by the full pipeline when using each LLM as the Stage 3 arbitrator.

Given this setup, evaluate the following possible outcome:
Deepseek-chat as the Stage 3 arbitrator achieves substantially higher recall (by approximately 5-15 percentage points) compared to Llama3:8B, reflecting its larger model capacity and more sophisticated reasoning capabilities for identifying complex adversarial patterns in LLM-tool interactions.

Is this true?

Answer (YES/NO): NO